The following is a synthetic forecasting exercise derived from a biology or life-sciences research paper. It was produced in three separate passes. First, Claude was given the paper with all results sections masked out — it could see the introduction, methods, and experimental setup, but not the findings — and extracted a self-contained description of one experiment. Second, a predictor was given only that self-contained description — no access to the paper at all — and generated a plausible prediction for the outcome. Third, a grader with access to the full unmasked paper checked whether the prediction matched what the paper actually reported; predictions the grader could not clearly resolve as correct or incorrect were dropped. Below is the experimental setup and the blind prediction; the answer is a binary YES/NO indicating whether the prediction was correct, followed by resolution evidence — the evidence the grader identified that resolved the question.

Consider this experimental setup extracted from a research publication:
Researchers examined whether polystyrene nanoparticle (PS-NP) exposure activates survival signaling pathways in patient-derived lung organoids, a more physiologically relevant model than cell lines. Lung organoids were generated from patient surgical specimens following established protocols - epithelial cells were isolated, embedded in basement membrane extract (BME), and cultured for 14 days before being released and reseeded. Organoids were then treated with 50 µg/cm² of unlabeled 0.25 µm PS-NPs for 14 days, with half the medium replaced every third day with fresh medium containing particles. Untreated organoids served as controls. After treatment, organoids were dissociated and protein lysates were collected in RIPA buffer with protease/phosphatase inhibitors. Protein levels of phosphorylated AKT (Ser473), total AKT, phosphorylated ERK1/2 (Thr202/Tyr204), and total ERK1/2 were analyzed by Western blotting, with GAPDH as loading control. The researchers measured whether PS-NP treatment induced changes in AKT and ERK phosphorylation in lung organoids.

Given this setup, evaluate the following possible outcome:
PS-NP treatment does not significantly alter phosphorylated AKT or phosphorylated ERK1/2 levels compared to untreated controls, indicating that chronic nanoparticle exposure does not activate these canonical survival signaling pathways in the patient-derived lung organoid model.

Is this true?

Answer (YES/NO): NO